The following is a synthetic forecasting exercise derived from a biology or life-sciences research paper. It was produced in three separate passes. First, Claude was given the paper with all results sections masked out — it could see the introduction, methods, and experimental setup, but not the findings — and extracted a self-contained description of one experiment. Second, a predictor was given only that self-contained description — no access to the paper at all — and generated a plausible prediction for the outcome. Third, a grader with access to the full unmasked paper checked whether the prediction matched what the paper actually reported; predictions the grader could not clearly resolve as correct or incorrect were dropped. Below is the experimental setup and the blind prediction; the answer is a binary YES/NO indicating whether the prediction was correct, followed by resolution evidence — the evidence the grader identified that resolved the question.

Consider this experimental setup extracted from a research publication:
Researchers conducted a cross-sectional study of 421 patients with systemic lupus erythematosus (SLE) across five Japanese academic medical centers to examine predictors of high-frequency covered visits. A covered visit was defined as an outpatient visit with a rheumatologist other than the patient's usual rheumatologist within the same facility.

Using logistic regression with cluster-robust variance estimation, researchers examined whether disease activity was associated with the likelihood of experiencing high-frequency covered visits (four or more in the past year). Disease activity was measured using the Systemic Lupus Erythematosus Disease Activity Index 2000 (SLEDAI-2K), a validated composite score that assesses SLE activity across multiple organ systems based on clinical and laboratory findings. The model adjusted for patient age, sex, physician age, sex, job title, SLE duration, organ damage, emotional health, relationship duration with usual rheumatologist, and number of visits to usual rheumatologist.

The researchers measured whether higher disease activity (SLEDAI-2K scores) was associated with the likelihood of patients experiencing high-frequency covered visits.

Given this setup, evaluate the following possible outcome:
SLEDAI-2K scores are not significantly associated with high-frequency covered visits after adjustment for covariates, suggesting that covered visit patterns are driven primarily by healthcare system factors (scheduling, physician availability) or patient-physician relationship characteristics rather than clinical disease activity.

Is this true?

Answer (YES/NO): NO